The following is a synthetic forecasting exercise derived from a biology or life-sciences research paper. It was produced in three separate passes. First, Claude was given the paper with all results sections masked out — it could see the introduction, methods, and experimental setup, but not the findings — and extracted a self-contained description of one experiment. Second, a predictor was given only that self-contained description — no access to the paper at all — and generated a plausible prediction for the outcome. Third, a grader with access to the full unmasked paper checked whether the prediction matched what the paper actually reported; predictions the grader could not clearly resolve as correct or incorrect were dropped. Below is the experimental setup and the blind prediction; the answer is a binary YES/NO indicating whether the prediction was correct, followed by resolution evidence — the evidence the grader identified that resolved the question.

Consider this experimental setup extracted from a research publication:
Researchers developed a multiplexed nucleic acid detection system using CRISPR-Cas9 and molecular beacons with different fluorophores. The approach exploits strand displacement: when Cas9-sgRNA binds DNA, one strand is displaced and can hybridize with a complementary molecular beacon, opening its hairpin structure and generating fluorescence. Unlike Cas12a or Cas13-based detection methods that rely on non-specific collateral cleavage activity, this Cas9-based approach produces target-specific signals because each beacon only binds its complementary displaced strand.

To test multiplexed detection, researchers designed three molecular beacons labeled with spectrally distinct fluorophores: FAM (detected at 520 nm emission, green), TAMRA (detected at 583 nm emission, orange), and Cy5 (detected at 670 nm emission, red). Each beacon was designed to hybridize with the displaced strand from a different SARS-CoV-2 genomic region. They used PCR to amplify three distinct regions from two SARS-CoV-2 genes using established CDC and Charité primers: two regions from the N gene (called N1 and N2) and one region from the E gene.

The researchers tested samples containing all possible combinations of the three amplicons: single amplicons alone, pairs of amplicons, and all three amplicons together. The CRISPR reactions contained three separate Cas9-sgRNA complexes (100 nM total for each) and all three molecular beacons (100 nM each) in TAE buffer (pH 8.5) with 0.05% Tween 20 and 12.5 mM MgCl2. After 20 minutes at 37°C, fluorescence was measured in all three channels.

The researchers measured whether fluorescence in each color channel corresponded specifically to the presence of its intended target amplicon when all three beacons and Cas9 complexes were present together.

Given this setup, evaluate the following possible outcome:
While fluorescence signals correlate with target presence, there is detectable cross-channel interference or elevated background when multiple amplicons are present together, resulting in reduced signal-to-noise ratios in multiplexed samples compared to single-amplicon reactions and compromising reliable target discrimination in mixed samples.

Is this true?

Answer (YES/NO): NO